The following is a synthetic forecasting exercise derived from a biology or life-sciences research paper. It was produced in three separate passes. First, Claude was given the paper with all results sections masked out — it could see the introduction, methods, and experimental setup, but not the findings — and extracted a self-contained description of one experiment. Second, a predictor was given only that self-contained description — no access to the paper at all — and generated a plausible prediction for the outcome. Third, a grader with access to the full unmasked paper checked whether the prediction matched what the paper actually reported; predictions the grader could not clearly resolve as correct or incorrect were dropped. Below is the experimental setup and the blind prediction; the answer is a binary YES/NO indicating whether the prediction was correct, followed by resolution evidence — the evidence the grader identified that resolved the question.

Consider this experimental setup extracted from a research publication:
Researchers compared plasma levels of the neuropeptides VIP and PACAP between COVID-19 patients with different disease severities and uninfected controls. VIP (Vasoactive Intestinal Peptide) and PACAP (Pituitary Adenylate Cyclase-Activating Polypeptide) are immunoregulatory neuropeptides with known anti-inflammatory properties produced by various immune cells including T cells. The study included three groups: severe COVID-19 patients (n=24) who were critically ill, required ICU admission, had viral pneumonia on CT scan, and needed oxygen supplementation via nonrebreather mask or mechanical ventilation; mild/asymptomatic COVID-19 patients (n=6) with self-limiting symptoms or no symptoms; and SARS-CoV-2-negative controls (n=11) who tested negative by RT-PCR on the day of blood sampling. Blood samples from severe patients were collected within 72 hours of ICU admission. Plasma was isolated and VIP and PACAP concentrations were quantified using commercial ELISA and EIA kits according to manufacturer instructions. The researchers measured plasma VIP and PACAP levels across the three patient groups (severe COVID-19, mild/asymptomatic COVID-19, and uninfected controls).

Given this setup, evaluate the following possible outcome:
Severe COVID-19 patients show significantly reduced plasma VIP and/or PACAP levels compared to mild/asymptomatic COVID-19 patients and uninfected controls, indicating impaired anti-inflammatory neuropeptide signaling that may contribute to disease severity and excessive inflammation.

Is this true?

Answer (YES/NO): NO